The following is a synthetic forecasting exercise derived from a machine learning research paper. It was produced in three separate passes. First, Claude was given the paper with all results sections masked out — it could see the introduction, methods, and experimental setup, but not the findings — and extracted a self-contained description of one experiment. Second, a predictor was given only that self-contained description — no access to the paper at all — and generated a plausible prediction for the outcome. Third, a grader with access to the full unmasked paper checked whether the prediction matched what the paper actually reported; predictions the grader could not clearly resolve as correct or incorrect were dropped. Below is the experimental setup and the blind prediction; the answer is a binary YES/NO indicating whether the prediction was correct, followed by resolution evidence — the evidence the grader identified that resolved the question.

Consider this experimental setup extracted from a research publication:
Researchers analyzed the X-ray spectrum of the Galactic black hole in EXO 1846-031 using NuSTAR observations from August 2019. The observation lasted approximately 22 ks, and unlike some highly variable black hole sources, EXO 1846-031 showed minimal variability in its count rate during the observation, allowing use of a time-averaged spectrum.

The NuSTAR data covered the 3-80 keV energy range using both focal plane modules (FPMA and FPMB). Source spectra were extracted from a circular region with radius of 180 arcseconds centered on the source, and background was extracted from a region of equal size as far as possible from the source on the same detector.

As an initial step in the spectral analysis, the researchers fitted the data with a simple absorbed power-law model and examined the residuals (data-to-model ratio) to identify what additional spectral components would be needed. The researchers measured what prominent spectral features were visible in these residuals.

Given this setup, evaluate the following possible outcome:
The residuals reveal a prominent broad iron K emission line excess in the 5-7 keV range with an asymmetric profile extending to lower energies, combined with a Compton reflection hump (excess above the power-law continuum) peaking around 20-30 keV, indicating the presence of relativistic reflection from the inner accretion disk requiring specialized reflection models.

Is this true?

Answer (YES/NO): YES